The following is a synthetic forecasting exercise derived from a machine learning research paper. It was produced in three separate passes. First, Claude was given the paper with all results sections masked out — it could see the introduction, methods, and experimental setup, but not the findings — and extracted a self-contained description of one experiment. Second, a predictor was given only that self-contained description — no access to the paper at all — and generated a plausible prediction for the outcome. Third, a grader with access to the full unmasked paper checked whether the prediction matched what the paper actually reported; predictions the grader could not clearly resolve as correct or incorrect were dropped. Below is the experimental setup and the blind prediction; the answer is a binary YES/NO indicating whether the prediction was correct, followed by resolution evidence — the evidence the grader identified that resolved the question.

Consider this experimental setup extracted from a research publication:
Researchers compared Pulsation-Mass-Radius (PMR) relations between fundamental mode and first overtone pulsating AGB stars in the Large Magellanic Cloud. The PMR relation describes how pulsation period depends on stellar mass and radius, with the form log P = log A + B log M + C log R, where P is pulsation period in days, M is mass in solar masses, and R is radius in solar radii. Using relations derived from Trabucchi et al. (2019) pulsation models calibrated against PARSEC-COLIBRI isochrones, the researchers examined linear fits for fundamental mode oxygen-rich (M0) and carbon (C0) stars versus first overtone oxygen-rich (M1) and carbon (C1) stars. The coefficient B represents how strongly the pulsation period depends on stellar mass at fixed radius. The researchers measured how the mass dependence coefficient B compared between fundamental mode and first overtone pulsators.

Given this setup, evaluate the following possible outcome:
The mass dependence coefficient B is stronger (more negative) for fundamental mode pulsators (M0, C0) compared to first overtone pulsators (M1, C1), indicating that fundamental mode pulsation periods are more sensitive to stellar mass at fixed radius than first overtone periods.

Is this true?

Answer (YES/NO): YES